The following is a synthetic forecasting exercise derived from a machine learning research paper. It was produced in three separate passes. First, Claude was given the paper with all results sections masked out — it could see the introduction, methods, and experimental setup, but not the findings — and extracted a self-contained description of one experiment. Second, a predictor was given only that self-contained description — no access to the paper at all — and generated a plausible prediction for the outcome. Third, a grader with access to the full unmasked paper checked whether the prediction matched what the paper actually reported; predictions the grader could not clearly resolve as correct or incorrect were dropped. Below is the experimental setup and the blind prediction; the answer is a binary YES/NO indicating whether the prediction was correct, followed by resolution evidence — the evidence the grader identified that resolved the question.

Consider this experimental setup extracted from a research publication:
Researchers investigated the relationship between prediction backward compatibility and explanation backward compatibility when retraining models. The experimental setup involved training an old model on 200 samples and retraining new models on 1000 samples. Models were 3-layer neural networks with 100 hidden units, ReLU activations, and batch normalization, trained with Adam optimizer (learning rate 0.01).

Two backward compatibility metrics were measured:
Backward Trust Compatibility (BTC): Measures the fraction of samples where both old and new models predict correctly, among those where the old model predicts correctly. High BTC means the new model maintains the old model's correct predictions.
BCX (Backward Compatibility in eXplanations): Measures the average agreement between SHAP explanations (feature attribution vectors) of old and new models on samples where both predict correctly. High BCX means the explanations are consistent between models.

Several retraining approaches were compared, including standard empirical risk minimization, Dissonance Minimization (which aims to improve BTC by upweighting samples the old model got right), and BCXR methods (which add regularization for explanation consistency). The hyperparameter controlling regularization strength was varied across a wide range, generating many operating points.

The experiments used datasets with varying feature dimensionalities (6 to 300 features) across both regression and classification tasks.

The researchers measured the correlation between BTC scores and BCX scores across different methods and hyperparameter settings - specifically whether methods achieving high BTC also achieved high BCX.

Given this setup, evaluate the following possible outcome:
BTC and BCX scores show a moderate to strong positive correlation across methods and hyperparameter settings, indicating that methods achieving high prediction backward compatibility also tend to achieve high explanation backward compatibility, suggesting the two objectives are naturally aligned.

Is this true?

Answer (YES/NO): NO